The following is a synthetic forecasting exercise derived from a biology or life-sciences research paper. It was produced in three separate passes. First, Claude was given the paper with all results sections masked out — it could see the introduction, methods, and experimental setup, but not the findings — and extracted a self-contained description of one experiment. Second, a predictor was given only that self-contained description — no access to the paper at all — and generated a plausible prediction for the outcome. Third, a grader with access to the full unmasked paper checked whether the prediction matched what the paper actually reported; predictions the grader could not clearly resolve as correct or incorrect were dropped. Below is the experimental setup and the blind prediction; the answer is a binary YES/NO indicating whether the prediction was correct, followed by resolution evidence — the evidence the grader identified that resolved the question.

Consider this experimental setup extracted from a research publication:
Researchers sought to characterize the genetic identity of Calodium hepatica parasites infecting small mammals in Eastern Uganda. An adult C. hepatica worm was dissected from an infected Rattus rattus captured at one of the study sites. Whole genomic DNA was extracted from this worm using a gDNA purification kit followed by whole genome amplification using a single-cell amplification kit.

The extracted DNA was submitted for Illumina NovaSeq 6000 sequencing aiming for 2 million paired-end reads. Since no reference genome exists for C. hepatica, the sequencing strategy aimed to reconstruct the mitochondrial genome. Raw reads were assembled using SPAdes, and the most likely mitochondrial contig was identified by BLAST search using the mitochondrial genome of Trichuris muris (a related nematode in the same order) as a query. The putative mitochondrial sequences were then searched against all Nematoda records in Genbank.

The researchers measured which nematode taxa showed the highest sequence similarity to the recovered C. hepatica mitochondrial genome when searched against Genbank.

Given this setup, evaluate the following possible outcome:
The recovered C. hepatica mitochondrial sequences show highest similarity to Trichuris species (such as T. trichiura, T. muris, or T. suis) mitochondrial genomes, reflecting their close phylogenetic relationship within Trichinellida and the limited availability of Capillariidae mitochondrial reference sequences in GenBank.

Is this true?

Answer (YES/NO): NO